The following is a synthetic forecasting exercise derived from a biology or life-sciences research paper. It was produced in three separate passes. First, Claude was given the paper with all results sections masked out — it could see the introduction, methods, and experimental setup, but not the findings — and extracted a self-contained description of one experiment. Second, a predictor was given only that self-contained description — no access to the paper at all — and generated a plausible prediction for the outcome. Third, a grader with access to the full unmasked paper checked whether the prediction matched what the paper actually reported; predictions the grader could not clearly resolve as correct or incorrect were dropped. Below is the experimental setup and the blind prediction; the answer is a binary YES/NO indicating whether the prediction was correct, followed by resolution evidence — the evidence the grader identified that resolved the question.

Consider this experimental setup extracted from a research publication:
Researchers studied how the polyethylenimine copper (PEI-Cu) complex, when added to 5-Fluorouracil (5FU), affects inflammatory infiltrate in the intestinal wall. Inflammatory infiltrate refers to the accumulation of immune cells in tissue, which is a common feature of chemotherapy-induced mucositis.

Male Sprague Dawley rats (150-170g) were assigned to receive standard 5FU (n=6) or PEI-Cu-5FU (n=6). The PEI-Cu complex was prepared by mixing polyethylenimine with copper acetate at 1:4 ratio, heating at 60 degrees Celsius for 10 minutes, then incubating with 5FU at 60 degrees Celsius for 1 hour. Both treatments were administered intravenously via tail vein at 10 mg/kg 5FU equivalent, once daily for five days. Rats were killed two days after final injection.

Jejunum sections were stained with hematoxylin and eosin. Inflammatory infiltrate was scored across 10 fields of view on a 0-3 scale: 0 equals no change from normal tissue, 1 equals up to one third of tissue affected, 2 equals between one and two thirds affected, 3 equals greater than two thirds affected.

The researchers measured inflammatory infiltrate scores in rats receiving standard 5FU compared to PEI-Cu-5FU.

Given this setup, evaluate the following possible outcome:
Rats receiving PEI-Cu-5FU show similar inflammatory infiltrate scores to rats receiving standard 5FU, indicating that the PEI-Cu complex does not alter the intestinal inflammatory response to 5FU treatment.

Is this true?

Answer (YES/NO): NO